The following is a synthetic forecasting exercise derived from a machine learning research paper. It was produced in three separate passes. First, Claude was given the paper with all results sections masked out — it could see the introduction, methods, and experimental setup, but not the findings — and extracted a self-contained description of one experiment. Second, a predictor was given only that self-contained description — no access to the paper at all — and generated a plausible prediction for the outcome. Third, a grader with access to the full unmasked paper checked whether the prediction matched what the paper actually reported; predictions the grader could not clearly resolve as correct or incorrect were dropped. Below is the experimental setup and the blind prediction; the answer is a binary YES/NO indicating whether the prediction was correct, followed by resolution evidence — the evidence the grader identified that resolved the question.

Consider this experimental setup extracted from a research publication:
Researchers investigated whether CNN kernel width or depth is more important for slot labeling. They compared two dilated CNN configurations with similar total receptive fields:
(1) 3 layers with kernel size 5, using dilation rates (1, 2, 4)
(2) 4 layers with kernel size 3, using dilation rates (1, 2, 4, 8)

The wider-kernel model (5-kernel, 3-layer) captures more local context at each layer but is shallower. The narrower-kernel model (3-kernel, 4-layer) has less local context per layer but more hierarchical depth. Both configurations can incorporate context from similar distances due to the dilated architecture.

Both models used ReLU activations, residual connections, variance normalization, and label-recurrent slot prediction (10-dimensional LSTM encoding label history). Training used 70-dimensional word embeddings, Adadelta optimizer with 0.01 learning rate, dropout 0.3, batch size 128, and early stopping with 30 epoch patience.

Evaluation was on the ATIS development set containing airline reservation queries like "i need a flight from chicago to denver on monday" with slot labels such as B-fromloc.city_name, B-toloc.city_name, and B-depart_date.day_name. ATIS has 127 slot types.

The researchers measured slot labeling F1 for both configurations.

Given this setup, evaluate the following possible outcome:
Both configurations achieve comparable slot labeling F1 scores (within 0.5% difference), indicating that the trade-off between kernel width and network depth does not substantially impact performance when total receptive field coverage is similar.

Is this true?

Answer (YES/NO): YES